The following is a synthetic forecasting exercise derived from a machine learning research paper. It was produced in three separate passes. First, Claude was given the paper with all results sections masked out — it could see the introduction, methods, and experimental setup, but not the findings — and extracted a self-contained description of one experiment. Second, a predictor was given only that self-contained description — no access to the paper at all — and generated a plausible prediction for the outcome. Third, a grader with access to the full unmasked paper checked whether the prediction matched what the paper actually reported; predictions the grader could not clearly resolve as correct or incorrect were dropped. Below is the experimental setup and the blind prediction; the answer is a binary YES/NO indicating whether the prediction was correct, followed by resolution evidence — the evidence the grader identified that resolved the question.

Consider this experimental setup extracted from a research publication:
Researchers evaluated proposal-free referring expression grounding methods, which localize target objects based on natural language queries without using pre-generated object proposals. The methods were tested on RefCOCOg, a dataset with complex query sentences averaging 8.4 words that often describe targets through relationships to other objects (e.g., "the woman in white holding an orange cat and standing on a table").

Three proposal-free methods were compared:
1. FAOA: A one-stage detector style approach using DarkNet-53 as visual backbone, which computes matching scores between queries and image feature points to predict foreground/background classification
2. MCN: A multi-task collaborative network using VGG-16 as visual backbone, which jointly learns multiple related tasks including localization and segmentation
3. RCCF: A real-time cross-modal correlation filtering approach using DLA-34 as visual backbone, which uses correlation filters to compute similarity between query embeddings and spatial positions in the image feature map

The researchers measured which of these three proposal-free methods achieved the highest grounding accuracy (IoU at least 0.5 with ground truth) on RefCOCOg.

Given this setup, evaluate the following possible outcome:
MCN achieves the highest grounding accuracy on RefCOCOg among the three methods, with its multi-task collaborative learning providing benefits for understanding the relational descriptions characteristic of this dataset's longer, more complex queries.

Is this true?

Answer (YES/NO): NO